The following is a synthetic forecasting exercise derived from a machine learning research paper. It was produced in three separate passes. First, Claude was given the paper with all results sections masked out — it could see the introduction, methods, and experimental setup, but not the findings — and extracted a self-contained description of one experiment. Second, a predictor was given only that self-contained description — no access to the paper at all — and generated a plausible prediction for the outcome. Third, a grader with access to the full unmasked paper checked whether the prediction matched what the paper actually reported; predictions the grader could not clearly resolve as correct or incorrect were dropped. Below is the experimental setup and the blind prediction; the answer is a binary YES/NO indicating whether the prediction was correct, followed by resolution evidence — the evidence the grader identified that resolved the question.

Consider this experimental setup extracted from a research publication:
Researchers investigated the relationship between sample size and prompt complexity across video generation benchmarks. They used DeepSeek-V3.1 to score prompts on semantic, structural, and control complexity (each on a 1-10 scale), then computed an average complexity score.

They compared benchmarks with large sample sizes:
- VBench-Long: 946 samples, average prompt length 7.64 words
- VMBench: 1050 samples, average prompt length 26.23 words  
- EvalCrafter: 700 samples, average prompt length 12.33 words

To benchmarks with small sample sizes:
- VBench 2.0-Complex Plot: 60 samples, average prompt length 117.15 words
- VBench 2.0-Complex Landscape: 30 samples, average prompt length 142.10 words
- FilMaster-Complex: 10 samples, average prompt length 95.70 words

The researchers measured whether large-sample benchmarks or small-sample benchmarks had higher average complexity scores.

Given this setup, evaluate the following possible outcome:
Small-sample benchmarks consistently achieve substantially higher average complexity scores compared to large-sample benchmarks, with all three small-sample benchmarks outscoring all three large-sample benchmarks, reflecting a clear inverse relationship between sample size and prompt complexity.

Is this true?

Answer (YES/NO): YES